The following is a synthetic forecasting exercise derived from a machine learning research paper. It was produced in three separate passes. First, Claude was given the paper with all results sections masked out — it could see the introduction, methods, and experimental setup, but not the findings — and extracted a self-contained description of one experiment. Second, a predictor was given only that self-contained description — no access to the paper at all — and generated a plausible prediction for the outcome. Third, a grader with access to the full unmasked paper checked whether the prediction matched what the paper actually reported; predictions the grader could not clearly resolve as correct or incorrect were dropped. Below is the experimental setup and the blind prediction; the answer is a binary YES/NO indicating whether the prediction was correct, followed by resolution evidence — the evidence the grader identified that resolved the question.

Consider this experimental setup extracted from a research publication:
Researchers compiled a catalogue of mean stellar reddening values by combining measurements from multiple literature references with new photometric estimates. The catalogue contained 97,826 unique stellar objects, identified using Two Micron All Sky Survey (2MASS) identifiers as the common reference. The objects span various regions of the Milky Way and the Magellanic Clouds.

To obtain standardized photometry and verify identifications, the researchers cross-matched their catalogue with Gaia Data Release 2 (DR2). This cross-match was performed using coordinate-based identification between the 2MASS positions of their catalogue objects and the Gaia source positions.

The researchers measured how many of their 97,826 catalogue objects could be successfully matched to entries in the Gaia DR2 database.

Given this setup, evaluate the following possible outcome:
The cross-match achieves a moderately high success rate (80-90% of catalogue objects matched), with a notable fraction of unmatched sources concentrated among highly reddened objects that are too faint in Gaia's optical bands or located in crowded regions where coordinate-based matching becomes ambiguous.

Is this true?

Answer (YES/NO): NO